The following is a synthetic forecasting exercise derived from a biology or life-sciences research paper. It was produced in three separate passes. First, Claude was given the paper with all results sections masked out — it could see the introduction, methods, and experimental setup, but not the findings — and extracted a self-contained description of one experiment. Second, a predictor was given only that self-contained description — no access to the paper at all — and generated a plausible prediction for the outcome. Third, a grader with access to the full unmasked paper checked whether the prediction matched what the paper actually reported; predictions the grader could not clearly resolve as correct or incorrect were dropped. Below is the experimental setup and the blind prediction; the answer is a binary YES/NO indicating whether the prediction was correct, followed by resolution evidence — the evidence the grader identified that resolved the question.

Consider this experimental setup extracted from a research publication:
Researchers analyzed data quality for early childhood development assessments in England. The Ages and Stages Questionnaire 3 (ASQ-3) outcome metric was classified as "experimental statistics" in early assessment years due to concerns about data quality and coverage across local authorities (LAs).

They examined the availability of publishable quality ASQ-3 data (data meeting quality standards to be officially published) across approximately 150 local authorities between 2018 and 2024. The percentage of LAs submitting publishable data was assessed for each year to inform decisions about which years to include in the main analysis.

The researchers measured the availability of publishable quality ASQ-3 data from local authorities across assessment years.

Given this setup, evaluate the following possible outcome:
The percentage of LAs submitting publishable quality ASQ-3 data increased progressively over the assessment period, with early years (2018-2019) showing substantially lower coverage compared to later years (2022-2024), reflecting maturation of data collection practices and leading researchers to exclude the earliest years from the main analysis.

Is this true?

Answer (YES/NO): NO